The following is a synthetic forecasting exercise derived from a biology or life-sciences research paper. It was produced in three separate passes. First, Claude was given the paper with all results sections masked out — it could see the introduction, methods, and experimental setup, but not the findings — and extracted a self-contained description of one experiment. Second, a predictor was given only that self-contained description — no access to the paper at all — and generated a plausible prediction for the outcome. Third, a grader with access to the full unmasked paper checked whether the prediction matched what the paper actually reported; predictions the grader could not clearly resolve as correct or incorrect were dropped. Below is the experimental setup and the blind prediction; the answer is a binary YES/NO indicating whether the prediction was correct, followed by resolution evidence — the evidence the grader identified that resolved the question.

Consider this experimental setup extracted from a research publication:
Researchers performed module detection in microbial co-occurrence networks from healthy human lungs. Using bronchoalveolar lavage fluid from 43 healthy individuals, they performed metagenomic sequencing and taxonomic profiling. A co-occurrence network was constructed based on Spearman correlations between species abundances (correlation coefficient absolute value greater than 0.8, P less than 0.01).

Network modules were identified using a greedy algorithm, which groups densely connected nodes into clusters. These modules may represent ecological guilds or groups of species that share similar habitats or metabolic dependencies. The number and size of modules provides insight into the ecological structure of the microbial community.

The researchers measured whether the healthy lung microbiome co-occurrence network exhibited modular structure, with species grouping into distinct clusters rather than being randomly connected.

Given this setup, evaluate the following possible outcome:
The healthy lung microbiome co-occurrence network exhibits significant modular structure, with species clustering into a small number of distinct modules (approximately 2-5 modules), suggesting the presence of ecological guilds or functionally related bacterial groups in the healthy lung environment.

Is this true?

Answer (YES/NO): NO